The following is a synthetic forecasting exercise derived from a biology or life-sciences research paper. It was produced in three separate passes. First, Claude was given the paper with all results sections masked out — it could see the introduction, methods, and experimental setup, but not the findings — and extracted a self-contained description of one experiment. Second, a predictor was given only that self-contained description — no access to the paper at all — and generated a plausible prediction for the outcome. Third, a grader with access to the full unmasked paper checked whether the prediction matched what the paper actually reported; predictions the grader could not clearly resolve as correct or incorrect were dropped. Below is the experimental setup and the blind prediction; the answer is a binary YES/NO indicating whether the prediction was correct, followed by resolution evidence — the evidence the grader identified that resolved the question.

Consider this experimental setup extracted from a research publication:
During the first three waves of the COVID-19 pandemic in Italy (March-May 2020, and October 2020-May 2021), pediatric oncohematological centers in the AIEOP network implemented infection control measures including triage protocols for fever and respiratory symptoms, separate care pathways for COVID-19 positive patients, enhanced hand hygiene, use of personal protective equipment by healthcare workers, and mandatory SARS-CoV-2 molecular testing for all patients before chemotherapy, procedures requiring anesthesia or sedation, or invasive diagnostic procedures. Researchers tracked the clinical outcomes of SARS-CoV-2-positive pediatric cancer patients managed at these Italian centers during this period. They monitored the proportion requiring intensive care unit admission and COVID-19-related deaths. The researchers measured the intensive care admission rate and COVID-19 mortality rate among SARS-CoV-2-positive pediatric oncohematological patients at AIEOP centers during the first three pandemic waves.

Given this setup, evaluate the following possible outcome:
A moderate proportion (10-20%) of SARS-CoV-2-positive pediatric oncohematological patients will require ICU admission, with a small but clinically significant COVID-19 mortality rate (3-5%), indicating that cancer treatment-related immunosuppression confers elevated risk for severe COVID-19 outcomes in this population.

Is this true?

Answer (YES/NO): NO